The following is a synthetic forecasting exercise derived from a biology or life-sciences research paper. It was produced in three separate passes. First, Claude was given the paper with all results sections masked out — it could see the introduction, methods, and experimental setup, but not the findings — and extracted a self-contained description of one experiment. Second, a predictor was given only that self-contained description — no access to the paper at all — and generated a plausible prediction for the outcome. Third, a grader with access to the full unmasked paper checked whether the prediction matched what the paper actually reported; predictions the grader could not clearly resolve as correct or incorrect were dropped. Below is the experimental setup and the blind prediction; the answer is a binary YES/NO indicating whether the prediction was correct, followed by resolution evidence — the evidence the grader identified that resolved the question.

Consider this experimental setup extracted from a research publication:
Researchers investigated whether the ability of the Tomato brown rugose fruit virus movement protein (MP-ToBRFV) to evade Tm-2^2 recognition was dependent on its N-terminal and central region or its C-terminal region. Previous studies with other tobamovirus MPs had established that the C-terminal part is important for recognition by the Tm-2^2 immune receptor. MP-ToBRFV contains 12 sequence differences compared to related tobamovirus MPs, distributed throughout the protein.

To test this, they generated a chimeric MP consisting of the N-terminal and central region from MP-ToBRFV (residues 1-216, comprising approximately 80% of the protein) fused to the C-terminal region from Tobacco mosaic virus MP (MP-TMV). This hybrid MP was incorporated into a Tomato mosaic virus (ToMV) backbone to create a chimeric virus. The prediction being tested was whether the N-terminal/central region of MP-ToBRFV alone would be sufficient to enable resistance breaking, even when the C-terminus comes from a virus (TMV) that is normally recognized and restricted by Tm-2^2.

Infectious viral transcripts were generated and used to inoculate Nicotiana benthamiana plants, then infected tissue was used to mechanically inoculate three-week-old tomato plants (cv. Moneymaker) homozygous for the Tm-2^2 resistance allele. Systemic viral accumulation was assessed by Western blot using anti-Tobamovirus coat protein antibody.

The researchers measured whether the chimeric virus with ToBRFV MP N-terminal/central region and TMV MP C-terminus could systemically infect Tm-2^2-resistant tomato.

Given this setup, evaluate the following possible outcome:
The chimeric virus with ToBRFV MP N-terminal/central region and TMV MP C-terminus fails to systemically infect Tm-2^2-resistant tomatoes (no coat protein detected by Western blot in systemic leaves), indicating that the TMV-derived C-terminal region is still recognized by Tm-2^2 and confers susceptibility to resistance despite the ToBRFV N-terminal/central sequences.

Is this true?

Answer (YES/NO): NO